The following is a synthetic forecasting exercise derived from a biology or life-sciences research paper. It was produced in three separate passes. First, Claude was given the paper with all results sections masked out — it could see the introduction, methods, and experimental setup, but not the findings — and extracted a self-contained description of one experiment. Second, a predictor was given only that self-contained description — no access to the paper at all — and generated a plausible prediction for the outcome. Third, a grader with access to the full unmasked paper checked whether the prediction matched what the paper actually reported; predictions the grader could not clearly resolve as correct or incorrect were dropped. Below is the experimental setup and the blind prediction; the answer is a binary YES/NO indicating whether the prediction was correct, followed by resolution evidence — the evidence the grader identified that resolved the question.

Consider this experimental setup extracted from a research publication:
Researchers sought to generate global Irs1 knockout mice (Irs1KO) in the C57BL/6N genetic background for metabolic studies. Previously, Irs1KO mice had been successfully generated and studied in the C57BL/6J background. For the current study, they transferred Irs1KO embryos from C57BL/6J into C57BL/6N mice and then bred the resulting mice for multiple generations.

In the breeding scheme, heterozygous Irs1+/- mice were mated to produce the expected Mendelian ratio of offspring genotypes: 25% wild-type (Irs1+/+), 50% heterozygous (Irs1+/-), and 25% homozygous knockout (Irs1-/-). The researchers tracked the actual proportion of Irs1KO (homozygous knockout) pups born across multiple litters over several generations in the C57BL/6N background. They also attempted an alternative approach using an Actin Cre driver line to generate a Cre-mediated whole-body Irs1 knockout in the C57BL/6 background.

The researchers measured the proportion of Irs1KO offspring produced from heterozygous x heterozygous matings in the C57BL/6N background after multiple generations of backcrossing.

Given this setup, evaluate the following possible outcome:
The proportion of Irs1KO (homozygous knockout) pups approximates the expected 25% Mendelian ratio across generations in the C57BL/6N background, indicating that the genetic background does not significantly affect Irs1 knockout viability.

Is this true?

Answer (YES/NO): NO